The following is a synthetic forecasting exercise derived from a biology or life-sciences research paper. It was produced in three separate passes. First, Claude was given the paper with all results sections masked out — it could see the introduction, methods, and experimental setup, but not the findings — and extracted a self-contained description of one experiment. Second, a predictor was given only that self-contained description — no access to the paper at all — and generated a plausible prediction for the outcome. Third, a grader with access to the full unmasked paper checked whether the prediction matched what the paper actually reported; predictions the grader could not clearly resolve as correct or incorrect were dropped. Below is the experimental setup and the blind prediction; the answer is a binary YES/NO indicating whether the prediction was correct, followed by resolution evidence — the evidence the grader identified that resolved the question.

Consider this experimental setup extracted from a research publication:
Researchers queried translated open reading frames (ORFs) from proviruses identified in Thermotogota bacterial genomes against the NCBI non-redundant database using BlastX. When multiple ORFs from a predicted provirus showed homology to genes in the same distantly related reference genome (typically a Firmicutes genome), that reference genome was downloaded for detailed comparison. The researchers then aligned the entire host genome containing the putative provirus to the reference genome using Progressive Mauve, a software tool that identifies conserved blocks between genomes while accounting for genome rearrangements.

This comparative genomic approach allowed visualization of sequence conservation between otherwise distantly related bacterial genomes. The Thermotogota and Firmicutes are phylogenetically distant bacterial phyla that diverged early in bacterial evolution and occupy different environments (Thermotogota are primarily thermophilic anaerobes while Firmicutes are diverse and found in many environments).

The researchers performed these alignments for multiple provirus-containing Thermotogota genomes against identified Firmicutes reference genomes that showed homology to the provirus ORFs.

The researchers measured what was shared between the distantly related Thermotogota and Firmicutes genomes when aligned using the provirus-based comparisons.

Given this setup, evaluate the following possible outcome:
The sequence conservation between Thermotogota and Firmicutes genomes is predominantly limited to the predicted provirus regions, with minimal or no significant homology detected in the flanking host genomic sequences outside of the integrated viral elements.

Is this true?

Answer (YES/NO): YES